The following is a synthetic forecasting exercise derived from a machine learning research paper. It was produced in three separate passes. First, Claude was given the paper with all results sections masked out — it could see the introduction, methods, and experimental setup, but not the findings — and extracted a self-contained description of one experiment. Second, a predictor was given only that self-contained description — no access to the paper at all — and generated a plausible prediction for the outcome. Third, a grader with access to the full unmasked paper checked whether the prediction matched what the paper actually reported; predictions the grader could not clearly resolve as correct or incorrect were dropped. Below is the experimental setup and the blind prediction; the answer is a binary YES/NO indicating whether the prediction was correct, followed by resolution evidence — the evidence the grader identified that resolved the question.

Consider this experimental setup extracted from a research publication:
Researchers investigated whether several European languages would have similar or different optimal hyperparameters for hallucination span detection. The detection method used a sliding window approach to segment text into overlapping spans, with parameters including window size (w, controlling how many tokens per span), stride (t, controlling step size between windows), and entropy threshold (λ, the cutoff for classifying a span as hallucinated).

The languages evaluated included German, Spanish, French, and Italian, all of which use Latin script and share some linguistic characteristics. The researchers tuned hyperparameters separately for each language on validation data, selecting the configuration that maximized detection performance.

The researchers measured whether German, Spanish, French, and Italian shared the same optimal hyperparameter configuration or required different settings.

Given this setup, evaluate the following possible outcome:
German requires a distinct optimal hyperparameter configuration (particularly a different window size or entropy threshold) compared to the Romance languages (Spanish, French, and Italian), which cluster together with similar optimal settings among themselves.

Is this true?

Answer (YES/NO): NO